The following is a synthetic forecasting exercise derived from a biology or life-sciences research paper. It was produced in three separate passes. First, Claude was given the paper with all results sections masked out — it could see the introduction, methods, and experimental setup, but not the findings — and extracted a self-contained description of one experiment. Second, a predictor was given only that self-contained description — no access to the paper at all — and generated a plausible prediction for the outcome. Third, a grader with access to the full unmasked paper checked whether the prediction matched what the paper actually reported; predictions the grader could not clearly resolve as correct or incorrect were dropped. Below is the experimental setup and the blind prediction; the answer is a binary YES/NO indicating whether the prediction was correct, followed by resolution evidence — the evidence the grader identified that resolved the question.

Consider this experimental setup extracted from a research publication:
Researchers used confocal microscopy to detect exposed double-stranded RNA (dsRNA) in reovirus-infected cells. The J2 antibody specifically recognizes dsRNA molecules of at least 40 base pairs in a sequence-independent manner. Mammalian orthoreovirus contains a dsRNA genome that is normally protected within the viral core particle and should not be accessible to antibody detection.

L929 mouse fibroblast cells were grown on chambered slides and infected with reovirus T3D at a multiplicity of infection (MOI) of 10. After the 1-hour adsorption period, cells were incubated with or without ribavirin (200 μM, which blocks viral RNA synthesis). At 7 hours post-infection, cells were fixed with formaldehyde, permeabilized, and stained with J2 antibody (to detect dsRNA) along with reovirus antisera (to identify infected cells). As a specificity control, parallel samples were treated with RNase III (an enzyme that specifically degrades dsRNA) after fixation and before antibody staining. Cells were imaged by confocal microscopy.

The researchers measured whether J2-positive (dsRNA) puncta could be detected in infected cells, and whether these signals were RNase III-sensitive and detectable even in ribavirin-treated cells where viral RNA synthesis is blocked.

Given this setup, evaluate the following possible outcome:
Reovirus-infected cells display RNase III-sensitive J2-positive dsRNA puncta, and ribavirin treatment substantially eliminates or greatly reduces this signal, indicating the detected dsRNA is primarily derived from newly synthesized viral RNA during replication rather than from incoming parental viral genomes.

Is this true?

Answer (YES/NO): NO